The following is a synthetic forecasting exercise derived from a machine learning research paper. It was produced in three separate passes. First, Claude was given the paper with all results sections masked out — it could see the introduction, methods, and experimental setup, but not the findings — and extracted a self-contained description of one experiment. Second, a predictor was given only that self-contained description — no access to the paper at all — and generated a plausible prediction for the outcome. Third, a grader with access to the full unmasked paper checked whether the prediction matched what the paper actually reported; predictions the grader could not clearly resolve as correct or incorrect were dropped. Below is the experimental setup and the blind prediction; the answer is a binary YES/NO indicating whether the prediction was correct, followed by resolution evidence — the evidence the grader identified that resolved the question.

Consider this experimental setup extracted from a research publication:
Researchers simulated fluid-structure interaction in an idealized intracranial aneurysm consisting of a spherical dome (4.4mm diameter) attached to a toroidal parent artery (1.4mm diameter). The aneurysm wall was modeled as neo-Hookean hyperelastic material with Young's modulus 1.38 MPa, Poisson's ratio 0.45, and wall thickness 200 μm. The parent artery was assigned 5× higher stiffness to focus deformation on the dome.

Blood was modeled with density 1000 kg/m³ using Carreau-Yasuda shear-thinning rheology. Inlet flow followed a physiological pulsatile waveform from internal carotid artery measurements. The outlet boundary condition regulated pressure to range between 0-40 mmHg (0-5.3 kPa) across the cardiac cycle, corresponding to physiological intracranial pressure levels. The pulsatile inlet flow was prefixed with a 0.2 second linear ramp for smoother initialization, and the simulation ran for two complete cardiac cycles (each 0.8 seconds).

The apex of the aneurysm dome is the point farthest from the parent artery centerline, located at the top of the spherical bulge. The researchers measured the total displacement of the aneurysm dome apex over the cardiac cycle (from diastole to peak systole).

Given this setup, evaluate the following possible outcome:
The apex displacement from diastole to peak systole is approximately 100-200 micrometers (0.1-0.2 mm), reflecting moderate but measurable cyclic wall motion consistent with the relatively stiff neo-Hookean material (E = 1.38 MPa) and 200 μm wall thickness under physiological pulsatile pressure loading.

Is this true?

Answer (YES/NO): YES